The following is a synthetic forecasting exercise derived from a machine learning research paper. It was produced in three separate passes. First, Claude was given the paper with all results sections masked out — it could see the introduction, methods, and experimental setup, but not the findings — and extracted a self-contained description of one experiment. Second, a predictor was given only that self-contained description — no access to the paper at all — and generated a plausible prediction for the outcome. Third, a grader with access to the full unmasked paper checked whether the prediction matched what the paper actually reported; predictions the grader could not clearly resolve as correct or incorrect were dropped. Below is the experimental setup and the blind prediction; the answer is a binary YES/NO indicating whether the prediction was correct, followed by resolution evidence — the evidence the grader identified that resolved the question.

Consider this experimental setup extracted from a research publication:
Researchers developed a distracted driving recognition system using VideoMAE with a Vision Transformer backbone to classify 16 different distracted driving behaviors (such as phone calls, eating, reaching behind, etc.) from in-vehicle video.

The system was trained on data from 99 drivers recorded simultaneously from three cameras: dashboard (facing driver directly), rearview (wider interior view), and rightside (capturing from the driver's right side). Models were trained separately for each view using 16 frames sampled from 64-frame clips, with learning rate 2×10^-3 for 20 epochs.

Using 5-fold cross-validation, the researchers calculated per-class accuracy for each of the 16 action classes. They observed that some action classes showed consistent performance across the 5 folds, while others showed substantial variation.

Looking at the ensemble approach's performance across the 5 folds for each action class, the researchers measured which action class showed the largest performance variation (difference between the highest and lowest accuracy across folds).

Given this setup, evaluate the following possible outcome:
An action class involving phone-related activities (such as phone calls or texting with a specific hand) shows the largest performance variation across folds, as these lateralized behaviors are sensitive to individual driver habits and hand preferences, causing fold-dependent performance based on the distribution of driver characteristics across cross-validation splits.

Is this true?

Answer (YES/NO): NO